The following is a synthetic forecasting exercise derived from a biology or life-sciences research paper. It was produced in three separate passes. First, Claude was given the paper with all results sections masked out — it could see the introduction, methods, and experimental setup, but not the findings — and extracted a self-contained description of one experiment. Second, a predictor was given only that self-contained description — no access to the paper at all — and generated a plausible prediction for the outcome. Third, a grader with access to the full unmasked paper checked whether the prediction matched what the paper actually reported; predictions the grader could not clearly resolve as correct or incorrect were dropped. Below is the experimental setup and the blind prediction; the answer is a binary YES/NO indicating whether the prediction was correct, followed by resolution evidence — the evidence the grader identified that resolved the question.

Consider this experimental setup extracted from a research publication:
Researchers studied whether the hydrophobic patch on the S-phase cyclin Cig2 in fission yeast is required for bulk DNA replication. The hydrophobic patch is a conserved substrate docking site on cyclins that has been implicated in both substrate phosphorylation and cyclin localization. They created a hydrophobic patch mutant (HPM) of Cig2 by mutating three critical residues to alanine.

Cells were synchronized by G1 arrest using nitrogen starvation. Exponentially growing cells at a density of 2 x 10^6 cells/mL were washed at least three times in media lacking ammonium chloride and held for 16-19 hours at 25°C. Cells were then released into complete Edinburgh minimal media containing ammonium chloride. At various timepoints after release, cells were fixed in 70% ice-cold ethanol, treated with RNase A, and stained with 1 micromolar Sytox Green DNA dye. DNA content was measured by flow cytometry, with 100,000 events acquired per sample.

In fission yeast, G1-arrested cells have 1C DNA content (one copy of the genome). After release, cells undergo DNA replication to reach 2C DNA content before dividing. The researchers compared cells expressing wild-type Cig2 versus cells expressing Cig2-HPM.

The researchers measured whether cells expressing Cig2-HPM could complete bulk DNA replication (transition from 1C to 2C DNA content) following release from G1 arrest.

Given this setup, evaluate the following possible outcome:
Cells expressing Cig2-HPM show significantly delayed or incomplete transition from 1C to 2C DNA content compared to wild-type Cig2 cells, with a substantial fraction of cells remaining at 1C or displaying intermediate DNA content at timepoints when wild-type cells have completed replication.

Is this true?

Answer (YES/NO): NO